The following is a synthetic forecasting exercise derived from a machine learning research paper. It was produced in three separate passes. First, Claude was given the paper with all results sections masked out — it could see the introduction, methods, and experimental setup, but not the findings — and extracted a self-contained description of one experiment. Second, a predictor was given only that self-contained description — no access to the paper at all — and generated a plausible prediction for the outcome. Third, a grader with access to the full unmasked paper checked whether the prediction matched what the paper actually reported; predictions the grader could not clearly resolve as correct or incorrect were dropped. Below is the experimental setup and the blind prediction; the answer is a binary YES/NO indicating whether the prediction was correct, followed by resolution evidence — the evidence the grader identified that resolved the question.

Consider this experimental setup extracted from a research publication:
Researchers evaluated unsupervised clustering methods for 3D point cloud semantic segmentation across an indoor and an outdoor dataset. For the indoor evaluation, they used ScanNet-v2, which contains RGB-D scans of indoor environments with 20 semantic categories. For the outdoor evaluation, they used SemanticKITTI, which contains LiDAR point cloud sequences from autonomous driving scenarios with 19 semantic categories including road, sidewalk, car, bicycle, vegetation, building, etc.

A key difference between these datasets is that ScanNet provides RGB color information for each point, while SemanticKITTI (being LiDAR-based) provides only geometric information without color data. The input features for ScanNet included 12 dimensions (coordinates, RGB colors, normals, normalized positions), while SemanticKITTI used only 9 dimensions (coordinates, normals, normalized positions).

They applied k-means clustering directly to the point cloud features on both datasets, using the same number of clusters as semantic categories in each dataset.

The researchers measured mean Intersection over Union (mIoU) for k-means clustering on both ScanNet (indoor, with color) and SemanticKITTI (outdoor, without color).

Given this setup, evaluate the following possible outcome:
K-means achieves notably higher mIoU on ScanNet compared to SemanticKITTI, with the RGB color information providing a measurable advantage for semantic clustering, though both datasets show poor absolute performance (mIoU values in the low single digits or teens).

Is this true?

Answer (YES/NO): NO